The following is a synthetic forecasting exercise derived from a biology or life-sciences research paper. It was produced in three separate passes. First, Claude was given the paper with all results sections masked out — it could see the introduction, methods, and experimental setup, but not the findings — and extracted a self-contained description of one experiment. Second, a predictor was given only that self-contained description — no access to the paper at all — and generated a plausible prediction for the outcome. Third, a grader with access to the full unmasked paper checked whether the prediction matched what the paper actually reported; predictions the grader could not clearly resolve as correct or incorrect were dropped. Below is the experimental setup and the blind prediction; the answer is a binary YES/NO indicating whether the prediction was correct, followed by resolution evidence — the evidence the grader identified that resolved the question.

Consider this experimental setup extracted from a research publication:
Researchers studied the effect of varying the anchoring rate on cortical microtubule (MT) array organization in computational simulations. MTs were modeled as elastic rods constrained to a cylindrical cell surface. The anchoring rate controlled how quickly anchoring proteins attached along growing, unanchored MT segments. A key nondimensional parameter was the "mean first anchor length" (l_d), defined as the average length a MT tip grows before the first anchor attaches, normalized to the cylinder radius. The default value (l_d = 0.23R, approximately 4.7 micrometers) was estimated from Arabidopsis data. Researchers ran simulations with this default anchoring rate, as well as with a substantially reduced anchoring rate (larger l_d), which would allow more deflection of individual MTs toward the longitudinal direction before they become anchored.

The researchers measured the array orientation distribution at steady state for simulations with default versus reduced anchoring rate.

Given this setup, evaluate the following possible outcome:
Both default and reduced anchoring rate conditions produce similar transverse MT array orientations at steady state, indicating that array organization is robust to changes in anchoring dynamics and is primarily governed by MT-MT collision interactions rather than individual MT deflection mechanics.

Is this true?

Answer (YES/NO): NO